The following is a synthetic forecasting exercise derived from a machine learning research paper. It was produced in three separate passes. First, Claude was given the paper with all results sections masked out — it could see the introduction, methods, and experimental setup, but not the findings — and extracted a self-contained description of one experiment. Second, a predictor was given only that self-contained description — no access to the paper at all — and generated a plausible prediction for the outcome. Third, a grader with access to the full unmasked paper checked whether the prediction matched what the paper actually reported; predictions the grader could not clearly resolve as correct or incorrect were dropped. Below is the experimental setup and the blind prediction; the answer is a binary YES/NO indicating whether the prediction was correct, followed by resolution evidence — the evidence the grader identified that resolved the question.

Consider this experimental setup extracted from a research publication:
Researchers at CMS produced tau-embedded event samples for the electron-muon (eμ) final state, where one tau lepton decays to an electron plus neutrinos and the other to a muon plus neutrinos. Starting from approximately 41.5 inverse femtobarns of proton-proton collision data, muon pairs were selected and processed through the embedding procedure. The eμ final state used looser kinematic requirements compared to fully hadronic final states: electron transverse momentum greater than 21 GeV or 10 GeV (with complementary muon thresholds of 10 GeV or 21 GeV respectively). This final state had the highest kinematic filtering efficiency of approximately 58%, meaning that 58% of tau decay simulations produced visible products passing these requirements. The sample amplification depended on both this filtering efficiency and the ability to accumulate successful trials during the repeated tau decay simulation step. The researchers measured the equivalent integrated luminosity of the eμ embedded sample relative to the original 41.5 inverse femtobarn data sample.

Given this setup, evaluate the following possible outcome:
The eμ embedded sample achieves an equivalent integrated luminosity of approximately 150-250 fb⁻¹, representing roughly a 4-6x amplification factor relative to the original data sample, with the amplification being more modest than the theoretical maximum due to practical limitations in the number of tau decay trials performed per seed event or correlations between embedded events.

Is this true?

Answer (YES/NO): NO